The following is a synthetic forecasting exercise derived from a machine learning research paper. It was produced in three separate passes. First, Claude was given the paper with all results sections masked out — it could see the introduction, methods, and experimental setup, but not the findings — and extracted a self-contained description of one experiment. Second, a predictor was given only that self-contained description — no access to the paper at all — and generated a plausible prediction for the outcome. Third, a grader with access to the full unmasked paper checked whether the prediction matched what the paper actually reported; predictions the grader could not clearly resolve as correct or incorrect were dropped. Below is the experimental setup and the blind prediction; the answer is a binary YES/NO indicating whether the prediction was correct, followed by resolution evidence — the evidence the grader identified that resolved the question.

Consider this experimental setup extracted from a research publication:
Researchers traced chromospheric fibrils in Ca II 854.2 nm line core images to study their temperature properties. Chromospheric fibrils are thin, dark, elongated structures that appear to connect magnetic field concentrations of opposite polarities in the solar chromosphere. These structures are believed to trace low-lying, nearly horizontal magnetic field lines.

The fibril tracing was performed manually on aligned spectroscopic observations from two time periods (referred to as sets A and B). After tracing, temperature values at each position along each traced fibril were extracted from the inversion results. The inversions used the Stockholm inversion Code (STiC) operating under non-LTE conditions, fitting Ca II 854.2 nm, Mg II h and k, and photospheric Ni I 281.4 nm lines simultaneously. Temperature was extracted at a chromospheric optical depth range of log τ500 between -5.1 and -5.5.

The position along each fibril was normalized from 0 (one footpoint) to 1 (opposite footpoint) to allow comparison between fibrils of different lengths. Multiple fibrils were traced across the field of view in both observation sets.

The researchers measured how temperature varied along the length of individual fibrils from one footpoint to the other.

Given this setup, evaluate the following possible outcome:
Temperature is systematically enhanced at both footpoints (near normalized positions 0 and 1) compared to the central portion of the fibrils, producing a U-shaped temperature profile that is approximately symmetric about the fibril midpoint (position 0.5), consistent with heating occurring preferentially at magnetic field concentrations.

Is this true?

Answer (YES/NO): YES